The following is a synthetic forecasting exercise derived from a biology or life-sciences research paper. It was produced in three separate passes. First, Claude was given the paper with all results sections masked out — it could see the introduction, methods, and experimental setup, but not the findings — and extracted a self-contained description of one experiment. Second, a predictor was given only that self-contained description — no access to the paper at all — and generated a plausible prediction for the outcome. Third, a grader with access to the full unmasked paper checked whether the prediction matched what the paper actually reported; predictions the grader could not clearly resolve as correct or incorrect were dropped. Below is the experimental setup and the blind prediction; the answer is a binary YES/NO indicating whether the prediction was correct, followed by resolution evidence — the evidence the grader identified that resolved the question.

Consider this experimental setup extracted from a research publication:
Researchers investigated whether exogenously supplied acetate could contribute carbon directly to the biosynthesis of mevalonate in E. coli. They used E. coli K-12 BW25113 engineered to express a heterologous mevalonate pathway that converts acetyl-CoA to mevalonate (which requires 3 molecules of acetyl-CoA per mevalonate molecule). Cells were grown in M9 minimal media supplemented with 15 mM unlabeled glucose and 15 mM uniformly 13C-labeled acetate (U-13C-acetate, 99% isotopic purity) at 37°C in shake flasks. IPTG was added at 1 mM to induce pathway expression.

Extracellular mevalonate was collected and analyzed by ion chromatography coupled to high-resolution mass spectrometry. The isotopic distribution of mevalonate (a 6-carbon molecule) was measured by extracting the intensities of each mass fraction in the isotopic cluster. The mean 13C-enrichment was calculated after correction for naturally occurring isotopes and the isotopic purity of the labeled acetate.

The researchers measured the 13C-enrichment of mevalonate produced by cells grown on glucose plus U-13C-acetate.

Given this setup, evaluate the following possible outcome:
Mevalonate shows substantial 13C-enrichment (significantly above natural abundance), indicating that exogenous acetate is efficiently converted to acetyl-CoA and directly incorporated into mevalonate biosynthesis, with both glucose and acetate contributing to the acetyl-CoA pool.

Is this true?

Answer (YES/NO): YES